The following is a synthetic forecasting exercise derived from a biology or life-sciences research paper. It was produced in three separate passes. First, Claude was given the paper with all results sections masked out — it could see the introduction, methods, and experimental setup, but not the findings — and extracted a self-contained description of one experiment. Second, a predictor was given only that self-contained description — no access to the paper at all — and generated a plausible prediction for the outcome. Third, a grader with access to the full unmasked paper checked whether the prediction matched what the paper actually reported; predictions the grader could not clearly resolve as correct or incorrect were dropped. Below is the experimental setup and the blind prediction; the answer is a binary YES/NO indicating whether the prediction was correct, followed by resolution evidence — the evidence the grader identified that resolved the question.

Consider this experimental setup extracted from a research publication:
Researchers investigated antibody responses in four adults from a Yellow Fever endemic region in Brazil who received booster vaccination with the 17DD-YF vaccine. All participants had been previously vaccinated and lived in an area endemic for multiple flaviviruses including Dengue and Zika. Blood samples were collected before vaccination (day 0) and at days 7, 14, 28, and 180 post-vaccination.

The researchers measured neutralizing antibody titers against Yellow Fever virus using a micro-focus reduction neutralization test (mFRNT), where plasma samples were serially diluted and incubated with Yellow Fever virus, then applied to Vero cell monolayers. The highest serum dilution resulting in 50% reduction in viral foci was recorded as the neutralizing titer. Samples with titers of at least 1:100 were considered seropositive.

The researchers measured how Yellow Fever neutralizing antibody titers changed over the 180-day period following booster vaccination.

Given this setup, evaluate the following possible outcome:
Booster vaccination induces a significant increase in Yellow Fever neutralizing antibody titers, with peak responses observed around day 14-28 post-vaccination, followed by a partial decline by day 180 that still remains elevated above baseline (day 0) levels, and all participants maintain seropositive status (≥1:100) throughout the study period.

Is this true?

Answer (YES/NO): NO